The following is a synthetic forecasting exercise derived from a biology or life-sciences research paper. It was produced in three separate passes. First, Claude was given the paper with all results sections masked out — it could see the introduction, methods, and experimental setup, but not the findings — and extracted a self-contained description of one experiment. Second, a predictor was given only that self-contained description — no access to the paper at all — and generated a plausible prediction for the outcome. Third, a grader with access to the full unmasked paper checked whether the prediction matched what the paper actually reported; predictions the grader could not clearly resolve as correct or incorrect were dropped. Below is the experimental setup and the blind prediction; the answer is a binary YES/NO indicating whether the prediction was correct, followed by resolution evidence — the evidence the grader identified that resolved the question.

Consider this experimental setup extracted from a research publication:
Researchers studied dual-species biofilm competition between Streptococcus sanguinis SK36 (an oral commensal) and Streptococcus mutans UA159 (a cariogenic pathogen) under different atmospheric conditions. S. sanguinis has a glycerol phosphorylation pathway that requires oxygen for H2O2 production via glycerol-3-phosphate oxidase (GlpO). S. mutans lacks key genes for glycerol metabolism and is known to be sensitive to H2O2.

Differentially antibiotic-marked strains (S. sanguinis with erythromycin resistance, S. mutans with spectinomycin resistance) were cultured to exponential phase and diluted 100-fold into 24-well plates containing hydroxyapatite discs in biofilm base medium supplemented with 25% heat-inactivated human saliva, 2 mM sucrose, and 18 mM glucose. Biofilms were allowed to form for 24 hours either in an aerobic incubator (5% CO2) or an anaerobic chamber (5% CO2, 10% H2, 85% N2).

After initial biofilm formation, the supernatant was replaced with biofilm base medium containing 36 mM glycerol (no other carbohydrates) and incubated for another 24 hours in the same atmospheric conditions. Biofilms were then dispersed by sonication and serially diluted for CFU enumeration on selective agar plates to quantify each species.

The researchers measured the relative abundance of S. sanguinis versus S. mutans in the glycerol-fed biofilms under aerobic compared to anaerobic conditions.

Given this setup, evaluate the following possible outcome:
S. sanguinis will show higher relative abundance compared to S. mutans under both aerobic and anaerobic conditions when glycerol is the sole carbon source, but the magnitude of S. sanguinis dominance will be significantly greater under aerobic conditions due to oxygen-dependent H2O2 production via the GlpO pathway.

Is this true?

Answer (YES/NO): NO